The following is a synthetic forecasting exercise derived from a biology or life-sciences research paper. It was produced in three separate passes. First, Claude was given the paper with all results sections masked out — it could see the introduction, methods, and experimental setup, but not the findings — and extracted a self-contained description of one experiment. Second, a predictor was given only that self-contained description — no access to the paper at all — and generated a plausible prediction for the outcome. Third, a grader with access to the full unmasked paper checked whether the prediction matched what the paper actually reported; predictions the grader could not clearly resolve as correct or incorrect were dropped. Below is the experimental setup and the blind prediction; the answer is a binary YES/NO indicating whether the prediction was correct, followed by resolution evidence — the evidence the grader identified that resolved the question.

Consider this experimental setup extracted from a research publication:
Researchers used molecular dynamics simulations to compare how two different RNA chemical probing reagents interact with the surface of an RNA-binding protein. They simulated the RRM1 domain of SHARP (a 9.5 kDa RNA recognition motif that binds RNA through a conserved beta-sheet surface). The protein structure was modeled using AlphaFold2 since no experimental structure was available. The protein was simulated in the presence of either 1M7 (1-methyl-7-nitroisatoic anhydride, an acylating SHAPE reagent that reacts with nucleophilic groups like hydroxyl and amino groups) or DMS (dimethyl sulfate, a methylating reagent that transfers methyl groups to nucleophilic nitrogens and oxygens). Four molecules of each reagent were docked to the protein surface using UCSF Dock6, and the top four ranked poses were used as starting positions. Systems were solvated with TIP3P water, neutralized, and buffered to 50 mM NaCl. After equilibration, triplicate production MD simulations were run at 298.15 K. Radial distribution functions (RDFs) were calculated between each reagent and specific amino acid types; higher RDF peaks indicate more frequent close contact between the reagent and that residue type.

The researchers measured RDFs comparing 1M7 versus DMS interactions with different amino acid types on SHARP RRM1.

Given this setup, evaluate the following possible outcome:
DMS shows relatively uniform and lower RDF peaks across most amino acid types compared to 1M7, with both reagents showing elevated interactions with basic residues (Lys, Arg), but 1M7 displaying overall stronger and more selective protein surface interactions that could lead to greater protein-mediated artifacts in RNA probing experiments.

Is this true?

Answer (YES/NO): NO